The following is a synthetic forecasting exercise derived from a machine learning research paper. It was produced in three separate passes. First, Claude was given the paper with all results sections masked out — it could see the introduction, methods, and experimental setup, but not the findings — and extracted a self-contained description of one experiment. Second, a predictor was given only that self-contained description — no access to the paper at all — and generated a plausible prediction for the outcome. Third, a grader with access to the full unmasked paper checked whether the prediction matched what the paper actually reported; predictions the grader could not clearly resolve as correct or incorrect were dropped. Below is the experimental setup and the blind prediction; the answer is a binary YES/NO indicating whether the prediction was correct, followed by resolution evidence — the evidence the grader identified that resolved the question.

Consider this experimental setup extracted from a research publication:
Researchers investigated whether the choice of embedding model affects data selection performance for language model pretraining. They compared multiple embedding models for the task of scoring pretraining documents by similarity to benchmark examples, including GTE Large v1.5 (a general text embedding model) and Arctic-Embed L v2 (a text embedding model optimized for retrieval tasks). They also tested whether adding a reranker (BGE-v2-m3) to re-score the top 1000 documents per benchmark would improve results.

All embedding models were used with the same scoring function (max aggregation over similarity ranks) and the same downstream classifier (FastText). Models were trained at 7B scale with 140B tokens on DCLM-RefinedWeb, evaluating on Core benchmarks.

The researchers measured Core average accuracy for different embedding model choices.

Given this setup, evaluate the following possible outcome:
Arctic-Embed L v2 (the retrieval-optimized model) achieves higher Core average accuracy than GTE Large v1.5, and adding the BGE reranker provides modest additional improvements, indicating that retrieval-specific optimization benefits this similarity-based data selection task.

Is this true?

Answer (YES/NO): NO